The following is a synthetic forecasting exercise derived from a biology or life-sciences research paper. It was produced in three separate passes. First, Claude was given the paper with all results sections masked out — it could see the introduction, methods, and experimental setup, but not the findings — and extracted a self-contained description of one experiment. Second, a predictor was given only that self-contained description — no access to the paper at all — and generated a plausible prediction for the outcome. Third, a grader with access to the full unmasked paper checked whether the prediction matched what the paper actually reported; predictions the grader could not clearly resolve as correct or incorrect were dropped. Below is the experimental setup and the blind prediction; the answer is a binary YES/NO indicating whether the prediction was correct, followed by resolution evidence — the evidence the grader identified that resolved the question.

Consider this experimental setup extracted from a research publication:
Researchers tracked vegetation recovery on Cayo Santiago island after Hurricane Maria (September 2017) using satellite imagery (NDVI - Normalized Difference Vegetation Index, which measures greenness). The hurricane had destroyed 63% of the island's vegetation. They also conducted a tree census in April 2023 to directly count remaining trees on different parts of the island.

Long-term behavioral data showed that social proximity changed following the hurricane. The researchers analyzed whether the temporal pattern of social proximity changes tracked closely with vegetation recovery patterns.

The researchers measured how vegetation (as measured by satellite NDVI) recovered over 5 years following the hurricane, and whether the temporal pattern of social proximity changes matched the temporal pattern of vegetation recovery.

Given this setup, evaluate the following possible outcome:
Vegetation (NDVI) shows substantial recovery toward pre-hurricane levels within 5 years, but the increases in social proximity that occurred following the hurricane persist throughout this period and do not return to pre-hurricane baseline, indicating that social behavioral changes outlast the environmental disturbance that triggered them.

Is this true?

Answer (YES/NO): NO